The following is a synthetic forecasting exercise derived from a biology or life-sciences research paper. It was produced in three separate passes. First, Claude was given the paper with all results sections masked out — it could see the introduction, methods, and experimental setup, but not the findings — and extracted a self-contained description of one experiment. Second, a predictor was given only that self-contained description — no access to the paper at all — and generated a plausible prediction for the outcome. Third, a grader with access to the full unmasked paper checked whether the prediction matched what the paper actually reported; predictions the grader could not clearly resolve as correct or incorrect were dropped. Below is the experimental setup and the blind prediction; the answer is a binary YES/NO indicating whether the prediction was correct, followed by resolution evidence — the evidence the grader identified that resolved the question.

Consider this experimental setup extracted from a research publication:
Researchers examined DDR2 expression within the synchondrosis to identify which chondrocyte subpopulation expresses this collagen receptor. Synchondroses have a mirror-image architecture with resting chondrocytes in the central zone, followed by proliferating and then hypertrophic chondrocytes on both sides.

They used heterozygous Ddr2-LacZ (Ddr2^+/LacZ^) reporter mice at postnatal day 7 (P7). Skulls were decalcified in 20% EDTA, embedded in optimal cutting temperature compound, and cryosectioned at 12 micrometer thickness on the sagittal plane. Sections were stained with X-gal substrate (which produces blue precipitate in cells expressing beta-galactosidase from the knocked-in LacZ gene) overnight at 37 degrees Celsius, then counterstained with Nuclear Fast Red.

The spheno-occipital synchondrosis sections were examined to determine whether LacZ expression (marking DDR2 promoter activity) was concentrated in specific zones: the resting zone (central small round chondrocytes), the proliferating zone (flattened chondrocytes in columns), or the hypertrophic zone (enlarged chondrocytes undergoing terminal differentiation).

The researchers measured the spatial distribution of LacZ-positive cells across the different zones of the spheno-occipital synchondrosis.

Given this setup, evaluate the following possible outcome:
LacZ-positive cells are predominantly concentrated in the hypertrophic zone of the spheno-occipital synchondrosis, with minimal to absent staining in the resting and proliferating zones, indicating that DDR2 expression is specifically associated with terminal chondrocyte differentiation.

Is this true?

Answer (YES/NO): NO